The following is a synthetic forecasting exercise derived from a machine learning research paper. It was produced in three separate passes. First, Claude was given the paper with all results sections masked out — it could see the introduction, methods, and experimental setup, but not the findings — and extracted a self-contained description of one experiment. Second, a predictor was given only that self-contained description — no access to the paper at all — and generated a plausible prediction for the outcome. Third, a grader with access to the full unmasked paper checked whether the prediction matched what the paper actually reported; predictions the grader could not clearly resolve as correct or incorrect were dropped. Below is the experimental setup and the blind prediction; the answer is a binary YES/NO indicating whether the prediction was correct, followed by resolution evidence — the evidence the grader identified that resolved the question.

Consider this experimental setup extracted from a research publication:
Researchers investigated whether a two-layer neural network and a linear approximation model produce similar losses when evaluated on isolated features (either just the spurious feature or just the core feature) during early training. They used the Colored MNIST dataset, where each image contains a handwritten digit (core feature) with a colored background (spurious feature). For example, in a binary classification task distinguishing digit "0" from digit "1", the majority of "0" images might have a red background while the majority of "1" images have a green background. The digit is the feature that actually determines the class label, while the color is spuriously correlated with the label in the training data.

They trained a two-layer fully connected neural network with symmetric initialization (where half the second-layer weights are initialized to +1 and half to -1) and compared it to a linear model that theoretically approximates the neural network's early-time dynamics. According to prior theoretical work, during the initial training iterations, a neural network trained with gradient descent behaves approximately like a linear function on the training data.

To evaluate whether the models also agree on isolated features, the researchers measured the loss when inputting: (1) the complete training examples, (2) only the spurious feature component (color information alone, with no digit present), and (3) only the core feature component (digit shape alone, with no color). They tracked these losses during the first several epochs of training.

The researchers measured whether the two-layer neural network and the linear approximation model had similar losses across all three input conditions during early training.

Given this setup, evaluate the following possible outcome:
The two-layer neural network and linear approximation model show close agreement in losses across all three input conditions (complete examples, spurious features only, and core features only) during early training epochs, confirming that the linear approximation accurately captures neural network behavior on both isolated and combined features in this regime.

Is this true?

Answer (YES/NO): YES